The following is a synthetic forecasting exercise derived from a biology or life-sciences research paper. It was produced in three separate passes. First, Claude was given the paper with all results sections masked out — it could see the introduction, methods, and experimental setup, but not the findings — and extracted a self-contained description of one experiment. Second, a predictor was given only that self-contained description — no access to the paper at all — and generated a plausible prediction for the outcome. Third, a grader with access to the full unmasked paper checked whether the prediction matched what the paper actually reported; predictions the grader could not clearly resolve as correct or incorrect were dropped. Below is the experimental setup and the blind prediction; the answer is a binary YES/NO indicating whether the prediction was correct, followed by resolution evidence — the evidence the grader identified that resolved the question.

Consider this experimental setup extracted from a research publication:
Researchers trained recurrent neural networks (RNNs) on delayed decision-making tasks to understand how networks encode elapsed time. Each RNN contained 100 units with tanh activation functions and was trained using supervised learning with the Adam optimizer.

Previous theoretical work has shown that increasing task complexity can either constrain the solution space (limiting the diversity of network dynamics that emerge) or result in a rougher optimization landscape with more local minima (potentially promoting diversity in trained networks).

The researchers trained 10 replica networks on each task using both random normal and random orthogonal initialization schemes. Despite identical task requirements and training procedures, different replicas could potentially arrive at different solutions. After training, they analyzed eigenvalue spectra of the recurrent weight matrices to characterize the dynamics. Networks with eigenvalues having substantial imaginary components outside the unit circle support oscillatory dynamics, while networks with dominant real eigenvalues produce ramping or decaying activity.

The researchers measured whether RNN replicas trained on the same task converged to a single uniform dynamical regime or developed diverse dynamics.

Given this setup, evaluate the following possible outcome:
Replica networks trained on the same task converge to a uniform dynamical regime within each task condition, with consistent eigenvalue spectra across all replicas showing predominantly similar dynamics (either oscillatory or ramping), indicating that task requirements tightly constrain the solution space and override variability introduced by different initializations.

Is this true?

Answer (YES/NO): NO